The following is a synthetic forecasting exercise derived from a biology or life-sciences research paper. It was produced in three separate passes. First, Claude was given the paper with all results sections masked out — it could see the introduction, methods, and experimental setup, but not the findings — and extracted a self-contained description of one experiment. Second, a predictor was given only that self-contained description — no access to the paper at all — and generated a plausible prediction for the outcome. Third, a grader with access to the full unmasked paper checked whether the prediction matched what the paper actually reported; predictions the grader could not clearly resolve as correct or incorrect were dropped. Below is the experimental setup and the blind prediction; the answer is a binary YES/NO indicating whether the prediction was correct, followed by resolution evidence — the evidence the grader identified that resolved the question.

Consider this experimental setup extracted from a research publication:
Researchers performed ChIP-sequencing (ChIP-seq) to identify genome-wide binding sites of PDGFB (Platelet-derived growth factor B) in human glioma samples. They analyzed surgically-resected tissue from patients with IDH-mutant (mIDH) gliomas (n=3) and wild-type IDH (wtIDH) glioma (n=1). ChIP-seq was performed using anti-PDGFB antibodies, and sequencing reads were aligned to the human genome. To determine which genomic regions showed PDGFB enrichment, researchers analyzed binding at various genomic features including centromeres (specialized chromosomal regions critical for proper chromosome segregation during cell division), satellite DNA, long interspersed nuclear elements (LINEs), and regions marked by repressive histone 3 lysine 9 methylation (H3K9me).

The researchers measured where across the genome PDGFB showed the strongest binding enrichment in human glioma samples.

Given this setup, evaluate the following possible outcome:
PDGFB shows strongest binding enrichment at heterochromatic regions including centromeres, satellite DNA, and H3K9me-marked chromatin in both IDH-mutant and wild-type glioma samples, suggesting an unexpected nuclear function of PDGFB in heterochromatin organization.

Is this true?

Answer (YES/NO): YES